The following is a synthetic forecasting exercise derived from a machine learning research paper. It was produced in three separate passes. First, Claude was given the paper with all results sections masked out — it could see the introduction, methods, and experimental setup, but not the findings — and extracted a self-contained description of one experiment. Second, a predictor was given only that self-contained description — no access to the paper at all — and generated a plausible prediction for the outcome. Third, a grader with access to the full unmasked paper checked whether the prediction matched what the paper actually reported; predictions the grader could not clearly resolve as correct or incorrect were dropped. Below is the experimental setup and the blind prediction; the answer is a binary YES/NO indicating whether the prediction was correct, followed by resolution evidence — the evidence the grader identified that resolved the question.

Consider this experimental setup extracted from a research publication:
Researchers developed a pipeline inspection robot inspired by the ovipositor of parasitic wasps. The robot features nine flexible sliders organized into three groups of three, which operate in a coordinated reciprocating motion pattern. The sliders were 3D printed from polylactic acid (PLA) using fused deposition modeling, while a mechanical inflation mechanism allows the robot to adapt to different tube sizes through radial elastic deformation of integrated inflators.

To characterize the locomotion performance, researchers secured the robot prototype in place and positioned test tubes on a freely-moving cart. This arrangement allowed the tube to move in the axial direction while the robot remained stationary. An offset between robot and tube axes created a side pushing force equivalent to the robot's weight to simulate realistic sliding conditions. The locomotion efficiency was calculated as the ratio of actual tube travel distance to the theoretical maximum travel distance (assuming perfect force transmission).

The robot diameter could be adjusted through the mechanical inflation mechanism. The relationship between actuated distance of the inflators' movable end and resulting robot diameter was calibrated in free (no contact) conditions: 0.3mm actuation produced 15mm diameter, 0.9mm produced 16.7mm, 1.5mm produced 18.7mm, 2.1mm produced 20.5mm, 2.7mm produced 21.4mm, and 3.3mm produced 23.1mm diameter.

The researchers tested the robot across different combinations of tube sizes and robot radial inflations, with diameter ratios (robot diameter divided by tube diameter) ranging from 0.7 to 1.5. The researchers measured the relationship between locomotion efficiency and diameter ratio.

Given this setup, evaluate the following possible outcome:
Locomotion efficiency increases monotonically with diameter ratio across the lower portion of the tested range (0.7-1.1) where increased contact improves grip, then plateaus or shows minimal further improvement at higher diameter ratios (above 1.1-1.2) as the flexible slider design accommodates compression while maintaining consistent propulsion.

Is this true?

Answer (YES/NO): NO